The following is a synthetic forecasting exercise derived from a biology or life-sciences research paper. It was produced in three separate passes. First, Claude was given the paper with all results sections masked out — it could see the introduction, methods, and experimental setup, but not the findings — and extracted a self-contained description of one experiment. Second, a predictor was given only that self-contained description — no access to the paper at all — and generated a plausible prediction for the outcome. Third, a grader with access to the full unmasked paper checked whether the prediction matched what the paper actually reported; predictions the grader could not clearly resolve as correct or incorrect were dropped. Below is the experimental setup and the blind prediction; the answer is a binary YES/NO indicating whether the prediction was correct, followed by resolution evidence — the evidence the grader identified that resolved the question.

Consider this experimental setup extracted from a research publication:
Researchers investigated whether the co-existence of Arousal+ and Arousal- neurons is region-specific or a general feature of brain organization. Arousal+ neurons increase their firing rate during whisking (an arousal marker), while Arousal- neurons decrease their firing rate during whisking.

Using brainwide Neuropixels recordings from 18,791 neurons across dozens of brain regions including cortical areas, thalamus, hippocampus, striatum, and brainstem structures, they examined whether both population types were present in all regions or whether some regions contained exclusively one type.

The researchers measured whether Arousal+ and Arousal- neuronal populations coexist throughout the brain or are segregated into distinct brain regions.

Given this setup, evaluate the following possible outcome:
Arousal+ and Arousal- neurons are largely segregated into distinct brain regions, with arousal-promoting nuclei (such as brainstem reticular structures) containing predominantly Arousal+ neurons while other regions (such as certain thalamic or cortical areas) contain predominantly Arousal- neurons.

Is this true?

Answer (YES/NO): NO